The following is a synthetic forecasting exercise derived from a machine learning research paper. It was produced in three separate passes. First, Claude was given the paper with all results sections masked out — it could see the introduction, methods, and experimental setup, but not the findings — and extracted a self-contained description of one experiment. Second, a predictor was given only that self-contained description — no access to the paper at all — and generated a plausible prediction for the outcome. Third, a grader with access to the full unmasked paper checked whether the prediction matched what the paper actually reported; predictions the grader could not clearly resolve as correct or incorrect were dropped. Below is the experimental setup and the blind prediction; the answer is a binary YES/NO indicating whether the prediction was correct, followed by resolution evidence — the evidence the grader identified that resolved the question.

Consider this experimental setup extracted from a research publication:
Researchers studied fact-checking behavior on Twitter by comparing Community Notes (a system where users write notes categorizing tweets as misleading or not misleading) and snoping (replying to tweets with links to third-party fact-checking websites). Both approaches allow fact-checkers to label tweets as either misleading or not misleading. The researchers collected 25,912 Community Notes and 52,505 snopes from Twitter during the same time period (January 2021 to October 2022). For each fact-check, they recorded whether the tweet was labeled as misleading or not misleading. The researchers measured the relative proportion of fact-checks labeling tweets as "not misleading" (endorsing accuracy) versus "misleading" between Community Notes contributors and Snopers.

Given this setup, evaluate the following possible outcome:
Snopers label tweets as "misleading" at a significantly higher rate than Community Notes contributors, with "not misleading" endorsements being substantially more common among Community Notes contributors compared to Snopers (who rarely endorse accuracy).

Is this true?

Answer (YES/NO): NO